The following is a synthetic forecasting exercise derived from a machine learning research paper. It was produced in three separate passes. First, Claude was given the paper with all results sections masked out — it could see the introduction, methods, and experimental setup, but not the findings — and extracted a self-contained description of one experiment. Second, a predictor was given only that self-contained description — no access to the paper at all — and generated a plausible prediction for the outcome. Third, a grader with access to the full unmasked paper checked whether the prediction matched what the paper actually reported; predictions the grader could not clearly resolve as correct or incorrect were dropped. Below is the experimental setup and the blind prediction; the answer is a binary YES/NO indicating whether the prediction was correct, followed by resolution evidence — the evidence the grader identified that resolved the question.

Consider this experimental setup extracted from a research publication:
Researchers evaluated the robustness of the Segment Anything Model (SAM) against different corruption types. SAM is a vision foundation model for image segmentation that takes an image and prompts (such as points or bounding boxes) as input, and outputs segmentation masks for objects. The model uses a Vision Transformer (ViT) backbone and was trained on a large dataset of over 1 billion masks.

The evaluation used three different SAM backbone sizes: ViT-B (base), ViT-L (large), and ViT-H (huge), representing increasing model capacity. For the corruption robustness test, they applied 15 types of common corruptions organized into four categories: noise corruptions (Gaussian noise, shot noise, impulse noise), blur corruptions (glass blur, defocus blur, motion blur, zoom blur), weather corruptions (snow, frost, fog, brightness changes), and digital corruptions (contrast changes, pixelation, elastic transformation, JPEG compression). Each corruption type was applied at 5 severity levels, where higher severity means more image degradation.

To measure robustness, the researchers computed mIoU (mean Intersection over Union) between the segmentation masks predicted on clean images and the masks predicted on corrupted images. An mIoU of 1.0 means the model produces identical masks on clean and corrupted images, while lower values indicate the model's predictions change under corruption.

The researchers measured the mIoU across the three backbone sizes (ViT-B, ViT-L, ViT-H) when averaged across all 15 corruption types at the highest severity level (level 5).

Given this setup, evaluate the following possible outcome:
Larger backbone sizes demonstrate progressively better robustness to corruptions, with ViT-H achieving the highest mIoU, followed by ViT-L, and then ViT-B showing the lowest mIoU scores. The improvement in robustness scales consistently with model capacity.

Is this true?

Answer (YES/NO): NO